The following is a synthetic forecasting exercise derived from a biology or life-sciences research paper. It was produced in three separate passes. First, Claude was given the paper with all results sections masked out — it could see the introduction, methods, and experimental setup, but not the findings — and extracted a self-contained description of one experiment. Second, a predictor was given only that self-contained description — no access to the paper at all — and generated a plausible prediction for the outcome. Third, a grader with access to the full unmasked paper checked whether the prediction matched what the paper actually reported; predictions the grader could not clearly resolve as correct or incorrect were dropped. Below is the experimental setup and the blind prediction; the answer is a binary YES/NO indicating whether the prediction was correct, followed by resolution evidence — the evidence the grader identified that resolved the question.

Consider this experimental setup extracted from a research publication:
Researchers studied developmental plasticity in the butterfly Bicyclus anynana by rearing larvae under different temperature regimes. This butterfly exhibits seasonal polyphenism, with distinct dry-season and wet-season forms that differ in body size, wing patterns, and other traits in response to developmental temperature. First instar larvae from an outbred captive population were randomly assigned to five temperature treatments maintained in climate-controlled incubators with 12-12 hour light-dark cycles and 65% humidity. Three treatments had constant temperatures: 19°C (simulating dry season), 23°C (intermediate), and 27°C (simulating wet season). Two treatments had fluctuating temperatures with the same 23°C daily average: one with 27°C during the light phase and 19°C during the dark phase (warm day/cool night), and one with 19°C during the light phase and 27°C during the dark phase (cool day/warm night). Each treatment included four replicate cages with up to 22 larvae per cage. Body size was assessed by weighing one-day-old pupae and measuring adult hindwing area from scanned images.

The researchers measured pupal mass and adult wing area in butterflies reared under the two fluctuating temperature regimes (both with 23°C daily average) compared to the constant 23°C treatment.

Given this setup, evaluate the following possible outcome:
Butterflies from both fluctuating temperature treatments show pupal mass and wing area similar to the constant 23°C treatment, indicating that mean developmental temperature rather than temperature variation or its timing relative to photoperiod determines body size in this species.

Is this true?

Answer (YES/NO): NO